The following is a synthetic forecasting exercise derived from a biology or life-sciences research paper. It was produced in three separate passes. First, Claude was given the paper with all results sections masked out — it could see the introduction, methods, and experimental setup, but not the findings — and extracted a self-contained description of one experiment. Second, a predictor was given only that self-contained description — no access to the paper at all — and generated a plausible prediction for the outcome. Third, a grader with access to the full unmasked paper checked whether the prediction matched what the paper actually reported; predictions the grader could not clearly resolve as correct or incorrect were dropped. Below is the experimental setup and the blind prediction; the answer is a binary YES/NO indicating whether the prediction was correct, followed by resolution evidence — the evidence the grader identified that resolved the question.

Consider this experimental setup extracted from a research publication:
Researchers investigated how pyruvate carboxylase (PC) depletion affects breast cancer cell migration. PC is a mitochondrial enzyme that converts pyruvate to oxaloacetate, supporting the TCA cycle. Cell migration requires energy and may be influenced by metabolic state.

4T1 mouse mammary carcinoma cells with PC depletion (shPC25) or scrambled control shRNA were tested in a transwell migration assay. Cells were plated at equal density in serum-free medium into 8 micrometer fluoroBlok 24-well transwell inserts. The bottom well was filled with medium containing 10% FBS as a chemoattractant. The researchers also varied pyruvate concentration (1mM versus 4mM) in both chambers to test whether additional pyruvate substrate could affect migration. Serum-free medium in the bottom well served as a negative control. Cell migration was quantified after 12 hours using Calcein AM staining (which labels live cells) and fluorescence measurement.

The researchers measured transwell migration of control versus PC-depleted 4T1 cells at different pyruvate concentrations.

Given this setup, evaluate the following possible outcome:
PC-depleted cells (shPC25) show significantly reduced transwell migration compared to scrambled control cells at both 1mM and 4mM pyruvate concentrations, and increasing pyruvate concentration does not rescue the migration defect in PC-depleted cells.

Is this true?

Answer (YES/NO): NO